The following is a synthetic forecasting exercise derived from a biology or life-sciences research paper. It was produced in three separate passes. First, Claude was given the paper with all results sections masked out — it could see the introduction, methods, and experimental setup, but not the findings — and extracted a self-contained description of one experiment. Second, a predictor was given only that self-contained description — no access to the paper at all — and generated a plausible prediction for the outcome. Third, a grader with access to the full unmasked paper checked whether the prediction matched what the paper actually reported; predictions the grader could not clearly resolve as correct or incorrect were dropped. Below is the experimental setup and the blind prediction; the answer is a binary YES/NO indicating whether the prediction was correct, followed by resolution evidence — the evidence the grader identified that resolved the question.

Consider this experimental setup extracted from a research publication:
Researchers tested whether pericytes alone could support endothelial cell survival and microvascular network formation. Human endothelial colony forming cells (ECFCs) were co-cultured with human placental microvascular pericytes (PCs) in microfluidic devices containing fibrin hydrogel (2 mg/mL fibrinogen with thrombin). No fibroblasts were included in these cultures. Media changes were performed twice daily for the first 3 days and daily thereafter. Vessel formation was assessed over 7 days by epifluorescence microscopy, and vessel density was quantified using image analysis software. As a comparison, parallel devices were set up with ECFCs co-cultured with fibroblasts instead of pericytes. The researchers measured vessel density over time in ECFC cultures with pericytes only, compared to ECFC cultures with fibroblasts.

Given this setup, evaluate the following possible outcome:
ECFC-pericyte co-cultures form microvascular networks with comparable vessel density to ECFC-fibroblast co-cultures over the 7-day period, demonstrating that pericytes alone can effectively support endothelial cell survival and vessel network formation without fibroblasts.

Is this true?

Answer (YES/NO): NO